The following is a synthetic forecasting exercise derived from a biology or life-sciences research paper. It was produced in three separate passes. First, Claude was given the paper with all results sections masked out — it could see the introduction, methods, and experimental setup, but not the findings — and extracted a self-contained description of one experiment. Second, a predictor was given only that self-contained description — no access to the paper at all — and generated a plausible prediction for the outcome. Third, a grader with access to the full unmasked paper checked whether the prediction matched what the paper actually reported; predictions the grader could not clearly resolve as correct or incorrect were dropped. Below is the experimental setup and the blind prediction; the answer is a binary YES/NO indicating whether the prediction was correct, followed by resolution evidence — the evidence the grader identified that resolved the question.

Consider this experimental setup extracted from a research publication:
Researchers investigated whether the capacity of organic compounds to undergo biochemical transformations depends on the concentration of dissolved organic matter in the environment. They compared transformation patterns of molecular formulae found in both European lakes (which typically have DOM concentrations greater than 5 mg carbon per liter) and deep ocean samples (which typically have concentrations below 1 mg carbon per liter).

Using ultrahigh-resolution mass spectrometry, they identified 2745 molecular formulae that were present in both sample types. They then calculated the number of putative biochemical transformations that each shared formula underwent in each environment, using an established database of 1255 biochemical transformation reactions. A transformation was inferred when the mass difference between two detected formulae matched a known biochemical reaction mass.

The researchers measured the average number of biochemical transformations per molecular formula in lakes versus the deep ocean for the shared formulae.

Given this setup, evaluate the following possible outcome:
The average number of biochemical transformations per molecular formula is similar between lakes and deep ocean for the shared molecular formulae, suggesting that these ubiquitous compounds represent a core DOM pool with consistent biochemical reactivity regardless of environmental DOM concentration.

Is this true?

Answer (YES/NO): NO